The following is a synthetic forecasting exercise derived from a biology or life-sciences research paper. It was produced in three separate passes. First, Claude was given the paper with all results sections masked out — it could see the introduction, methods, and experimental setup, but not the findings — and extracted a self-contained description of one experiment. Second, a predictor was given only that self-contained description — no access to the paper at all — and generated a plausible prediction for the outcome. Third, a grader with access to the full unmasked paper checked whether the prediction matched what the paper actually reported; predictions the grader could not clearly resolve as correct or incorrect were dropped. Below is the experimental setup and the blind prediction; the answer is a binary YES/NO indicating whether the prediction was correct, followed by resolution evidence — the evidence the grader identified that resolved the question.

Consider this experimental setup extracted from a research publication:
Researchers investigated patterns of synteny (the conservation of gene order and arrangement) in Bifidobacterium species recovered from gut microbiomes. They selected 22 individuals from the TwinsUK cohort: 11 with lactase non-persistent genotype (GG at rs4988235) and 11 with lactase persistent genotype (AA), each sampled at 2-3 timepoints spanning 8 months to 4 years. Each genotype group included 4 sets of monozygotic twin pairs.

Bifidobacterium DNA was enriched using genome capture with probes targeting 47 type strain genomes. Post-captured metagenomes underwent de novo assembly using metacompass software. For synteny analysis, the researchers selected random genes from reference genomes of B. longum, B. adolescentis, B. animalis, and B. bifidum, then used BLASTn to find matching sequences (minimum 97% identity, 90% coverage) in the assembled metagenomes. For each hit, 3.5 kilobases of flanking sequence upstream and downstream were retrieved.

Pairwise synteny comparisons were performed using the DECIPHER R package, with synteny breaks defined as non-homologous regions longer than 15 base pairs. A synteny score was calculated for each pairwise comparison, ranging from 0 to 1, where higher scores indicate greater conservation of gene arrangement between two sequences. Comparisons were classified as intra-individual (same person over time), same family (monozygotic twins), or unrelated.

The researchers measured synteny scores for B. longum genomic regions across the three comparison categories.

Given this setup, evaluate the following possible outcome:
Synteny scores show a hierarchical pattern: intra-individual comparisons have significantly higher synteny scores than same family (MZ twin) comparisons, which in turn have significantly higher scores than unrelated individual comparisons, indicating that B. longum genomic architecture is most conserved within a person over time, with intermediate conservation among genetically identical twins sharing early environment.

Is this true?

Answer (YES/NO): NO